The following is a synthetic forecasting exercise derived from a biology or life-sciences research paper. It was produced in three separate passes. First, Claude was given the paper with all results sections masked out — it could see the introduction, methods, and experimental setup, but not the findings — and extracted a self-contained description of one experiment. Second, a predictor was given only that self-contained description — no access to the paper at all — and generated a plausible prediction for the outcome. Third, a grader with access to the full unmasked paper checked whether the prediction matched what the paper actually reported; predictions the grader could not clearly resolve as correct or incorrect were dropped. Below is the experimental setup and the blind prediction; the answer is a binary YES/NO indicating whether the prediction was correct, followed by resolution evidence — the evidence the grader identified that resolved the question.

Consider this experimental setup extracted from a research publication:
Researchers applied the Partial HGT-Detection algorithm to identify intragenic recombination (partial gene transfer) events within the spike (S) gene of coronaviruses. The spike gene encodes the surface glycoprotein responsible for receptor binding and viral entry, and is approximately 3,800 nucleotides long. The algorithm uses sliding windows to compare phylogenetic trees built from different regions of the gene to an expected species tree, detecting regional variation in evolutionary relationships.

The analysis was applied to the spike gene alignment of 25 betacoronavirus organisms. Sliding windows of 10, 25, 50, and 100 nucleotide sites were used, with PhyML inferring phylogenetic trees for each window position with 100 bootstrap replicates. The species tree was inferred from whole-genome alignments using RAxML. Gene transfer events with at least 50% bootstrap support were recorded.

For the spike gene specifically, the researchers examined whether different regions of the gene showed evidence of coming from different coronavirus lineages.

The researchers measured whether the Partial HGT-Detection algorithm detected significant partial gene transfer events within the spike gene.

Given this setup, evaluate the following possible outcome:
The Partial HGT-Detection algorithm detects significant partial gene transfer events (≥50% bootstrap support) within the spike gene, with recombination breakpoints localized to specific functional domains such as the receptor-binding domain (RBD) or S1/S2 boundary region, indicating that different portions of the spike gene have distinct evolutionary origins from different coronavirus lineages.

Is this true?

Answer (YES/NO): YES